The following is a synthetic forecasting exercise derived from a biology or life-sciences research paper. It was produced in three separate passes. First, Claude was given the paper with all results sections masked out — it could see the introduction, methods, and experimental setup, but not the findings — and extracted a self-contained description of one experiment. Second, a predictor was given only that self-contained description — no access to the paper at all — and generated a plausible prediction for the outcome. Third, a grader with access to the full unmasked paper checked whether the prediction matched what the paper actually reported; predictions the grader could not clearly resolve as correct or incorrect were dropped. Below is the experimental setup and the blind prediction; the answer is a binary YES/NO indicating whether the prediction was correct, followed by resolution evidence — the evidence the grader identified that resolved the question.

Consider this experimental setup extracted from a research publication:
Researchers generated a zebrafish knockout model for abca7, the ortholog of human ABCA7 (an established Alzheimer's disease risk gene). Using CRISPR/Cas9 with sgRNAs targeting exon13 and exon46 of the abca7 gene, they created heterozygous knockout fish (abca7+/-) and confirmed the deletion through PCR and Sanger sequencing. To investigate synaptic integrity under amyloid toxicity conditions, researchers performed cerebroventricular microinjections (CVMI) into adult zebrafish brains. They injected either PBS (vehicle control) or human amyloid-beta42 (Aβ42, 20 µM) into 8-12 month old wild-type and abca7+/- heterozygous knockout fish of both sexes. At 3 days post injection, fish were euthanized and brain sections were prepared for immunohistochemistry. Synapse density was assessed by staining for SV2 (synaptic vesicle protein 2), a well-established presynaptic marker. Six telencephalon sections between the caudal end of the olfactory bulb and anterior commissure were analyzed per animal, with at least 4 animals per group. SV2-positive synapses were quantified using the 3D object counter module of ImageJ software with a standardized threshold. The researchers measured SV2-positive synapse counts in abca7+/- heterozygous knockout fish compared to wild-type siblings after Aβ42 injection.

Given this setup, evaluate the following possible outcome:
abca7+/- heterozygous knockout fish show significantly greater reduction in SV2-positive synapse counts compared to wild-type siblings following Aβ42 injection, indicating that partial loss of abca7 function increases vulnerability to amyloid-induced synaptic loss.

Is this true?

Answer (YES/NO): YES